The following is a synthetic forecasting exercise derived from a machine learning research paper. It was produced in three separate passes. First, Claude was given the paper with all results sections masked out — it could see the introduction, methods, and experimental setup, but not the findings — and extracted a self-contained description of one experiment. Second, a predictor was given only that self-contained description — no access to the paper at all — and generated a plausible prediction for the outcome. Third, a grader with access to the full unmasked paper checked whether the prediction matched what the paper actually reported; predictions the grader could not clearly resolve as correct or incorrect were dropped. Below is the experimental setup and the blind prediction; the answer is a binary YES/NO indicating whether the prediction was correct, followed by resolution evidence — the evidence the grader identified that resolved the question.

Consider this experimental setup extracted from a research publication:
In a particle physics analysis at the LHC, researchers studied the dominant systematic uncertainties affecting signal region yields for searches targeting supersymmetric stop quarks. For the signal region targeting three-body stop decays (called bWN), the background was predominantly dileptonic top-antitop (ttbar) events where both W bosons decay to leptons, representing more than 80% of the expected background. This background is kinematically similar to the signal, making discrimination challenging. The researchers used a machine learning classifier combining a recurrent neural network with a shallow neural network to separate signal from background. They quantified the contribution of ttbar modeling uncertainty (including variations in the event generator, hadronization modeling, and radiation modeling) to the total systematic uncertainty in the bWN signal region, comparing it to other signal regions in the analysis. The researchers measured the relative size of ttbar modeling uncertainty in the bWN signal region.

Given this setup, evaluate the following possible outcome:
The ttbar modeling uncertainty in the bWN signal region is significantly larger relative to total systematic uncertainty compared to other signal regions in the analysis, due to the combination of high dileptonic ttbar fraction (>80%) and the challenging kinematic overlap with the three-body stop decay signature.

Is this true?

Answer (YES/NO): NO